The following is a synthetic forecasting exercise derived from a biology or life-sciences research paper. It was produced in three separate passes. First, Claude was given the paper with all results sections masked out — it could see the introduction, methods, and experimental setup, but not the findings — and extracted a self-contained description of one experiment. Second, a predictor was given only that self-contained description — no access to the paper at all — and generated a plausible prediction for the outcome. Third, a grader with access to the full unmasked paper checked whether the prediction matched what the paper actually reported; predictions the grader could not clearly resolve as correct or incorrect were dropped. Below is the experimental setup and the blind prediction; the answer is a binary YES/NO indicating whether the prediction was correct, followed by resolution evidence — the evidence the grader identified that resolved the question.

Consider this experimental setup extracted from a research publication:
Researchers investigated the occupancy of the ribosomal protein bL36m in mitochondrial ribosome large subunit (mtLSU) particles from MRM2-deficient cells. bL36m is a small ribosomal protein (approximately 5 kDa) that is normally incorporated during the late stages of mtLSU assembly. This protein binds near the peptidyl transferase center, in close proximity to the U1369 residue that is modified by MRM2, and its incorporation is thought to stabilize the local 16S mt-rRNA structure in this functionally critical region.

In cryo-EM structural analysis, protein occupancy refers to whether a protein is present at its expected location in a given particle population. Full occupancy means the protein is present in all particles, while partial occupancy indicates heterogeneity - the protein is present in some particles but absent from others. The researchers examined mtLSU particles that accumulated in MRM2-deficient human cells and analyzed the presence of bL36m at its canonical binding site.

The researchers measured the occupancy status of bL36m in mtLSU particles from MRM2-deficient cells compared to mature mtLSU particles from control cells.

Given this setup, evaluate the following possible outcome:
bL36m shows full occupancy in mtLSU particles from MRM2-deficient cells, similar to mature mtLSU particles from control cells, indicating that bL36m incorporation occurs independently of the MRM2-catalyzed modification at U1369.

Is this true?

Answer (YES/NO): NO